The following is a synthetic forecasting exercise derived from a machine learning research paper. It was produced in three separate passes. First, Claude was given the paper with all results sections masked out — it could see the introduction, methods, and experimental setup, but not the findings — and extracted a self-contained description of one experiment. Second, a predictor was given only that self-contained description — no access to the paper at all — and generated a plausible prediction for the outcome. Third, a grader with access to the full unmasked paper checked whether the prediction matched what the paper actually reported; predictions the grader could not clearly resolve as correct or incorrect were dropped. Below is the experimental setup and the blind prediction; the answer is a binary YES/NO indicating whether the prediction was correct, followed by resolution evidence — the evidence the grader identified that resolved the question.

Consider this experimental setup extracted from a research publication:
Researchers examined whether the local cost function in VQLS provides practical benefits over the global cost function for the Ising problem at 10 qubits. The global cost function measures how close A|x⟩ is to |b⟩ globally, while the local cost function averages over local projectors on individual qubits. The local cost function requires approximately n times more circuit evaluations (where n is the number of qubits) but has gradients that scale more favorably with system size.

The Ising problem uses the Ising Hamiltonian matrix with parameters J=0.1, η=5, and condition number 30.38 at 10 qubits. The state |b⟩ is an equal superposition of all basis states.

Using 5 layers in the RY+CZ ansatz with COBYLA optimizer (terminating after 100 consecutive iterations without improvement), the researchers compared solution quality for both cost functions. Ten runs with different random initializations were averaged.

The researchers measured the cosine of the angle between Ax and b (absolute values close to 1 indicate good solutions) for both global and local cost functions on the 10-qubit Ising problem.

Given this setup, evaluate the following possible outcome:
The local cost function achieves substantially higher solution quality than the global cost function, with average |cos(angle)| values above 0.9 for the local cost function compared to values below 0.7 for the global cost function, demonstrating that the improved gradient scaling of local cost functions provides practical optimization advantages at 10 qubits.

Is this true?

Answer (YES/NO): NO